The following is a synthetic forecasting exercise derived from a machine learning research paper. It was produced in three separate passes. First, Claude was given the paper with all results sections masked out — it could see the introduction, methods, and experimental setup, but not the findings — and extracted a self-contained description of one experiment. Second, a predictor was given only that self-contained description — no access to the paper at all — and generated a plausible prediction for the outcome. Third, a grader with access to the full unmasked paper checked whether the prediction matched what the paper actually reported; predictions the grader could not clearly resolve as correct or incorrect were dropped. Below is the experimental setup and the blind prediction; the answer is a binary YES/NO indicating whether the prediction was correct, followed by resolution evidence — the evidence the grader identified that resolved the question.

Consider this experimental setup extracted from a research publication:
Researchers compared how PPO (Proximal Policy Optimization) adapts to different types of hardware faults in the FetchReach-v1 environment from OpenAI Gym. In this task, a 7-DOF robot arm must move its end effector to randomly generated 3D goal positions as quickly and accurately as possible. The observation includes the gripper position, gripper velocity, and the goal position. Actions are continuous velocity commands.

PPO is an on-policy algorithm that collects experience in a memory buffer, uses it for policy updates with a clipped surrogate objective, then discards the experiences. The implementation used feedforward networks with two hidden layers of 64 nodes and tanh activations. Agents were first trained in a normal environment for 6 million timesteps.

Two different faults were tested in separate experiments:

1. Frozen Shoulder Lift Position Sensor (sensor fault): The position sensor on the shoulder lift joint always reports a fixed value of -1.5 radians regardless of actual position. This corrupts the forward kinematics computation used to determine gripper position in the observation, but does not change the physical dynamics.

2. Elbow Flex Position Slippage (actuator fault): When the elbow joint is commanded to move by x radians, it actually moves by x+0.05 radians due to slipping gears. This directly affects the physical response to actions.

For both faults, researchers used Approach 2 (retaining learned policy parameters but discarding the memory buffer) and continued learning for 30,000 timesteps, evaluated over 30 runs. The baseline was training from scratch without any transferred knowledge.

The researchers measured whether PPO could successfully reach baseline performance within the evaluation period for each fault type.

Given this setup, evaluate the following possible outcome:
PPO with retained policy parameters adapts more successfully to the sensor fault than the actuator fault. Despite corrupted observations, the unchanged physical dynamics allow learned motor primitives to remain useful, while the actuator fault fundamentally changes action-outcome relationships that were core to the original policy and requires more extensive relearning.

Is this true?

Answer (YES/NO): NO